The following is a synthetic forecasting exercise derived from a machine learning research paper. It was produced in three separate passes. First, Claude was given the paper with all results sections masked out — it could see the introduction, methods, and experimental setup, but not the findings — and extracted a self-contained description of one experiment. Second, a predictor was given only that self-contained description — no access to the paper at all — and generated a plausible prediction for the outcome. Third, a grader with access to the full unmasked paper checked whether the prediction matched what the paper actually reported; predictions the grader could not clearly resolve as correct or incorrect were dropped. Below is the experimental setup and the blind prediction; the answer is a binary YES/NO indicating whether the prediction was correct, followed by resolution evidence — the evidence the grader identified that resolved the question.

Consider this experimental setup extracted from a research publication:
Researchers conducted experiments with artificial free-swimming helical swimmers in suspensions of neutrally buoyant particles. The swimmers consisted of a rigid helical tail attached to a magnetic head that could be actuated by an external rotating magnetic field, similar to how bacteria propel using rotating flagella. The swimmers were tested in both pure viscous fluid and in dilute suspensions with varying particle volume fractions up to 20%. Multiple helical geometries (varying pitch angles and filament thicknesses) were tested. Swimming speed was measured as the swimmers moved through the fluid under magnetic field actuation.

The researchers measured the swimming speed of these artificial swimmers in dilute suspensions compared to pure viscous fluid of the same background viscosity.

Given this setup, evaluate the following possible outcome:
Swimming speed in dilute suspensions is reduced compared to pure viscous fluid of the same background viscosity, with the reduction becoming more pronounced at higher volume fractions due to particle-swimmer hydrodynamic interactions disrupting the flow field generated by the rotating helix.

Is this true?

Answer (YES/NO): NO